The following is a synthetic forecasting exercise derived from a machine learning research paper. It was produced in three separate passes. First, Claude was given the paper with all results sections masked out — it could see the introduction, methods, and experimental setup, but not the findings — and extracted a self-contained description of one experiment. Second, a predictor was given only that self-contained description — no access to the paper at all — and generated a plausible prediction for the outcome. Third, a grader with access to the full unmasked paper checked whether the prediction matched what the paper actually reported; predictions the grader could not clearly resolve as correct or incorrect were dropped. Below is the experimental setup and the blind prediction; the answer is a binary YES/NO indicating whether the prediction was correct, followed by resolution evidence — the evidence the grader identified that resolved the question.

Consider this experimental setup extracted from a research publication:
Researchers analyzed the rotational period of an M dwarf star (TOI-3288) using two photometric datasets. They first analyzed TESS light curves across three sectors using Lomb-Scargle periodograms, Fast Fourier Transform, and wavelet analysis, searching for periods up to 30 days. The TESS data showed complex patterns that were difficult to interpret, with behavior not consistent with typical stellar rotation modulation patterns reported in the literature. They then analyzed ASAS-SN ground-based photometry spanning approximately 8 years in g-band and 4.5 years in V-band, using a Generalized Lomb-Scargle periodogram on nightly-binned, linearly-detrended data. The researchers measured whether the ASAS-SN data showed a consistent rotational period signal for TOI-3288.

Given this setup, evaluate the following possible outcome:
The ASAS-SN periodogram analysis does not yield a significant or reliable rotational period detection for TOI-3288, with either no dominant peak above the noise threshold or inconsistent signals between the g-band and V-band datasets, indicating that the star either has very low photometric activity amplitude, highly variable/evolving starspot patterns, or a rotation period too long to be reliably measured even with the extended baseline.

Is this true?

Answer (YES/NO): NO